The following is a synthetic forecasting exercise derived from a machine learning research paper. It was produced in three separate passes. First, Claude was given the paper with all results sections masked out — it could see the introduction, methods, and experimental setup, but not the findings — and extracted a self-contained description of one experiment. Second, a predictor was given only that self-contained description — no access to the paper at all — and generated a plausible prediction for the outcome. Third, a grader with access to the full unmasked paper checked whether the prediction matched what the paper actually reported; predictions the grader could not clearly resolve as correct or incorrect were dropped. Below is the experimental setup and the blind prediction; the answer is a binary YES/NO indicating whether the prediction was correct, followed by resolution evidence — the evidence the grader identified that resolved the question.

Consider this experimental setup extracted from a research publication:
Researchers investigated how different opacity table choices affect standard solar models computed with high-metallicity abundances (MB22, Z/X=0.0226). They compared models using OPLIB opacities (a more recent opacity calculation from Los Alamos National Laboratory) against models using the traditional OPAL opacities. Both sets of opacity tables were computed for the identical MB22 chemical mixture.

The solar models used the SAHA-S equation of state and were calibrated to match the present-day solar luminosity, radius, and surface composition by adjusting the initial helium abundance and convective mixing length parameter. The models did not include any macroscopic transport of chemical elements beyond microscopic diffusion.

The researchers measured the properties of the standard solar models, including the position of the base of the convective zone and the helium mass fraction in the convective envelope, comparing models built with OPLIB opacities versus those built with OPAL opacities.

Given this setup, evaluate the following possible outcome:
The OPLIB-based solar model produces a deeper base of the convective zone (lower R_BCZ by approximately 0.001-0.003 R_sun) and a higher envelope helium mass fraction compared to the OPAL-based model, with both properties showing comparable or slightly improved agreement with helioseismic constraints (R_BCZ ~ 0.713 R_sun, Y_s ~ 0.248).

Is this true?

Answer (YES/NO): NO